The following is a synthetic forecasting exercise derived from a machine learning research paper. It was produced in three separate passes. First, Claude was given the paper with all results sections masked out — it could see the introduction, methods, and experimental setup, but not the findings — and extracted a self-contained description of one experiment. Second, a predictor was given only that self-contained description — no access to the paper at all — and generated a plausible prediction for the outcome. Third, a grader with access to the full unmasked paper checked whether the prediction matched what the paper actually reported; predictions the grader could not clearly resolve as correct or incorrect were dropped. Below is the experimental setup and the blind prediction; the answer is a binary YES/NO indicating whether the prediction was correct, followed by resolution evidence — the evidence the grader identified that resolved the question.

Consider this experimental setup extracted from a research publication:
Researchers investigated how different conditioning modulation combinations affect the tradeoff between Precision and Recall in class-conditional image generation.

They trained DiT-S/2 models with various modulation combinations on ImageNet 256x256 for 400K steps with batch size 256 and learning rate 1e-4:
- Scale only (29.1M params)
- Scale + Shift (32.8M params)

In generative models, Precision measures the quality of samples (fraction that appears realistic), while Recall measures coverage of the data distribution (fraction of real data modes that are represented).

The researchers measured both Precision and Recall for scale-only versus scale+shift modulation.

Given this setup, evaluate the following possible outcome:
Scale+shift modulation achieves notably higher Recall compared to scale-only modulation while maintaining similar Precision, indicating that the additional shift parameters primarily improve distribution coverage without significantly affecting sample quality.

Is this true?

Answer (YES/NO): YES